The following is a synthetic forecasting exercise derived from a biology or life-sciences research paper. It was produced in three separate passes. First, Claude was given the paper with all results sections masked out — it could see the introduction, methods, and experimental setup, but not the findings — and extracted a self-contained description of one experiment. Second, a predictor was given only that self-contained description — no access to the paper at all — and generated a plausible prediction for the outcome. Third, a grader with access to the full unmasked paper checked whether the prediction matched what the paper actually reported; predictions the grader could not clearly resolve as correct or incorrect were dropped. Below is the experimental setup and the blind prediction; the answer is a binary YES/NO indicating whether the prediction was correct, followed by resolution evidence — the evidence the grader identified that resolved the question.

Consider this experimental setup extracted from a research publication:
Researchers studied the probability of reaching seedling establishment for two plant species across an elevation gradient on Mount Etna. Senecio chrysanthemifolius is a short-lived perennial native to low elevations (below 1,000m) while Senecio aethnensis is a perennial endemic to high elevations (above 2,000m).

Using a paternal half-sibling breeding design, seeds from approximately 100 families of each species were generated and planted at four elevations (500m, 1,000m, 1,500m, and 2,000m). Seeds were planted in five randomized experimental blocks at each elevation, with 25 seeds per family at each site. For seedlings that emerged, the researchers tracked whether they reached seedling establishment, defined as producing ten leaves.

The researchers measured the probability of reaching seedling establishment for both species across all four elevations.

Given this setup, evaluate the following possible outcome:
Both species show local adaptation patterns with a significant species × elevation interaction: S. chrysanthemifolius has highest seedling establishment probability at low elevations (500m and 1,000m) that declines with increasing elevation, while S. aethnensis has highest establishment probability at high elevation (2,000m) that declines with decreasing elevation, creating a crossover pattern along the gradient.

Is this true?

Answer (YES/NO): NO